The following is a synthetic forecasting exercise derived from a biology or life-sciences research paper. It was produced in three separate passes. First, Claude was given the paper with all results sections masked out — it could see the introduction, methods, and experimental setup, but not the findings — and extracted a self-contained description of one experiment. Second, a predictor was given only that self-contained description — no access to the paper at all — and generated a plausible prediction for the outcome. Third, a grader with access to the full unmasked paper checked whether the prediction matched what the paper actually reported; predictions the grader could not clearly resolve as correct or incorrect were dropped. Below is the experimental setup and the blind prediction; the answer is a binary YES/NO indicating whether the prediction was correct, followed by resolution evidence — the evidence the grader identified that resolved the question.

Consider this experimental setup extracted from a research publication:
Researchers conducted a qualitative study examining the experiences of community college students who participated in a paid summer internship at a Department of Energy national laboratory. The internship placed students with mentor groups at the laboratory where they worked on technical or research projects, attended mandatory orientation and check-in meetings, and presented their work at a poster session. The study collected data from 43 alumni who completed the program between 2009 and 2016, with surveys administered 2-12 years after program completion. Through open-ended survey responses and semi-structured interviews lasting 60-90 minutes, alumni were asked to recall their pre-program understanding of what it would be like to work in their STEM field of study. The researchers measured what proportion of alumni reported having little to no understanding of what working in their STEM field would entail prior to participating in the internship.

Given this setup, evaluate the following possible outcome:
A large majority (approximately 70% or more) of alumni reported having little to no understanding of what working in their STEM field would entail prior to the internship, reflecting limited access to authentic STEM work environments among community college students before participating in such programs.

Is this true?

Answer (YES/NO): YES